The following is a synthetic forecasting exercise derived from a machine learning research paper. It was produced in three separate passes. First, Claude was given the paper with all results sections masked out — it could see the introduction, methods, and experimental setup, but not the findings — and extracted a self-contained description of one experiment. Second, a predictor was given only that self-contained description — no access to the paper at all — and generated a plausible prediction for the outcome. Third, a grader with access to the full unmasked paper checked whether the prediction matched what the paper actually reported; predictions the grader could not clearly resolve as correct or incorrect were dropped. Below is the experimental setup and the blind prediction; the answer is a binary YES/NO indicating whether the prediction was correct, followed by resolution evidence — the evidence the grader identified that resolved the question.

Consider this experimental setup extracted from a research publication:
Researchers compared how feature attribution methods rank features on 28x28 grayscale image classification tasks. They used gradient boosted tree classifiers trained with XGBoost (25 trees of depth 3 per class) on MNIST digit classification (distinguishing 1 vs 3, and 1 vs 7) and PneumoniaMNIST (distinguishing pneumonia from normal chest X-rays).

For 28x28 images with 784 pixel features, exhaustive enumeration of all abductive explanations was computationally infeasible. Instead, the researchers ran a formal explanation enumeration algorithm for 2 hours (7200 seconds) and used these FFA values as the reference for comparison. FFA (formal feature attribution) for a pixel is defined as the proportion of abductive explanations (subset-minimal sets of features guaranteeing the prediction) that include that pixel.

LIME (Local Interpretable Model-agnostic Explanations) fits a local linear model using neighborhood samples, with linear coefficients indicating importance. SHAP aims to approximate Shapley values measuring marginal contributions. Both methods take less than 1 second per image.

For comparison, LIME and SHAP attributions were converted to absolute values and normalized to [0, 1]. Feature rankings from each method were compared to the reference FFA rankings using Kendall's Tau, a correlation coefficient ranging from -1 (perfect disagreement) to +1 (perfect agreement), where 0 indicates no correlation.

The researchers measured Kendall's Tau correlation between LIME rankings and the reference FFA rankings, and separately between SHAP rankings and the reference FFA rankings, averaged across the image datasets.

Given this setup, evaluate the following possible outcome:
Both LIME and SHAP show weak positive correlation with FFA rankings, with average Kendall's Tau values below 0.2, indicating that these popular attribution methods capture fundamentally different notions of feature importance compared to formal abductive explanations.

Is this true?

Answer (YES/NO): NO